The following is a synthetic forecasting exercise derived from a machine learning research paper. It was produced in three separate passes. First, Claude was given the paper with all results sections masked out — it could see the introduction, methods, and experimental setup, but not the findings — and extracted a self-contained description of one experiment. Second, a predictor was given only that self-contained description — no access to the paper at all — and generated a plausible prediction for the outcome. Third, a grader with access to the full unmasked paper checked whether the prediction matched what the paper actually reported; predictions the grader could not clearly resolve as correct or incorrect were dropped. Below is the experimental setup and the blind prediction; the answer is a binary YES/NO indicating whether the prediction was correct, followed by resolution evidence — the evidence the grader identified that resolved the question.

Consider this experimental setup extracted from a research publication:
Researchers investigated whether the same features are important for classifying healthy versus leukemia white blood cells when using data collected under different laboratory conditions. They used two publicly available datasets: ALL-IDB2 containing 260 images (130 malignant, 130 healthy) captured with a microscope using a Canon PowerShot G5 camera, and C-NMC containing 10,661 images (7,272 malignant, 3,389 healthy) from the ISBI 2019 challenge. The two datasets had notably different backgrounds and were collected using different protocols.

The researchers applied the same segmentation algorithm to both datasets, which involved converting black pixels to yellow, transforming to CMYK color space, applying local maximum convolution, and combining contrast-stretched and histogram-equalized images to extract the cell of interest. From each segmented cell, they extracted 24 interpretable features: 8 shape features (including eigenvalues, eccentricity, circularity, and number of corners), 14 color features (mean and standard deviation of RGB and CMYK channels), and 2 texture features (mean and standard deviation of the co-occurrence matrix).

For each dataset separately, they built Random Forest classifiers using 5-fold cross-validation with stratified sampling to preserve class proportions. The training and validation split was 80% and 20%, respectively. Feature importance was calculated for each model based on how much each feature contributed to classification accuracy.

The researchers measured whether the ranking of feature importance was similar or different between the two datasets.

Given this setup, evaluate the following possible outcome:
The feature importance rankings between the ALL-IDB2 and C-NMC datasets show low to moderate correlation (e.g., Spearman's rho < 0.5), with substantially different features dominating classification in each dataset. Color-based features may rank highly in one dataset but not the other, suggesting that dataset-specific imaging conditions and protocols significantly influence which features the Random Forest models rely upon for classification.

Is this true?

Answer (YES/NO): YES